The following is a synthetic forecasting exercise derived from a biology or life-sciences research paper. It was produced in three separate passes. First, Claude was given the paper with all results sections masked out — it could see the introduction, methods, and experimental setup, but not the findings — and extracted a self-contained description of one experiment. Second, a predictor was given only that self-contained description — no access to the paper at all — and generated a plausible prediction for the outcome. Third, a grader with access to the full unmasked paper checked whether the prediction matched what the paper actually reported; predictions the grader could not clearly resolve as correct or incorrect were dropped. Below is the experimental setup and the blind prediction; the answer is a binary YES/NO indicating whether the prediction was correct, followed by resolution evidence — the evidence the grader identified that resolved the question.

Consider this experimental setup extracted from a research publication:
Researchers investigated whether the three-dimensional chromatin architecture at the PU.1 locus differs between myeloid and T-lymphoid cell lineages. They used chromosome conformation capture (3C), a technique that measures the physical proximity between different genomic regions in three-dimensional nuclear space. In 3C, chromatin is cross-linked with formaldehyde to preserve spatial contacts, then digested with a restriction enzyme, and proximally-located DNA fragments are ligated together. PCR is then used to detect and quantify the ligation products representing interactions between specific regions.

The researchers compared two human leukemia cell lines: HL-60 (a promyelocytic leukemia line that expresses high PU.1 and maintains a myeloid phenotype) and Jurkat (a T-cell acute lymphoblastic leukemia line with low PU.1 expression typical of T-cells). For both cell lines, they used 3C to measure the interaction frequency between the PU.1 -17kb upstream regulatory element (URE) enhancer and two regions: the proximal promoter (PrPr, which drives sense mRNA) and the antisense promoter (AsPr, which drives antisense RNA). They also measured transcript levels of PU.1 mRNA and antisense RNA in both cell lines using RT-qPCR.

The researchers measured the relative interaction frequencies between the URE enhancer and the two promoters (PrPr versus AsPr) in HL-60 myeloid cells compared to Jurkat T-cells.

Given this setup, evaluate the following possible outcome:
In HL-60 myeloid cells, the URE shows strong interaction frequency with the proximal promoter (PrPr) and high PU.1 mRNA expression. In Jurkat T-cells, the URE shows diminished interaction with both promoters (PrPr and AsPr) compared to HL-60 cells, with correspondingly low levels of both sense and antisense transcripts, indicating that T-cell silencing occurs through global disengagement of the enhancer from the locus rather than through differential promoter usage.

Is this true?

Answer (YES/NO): NO